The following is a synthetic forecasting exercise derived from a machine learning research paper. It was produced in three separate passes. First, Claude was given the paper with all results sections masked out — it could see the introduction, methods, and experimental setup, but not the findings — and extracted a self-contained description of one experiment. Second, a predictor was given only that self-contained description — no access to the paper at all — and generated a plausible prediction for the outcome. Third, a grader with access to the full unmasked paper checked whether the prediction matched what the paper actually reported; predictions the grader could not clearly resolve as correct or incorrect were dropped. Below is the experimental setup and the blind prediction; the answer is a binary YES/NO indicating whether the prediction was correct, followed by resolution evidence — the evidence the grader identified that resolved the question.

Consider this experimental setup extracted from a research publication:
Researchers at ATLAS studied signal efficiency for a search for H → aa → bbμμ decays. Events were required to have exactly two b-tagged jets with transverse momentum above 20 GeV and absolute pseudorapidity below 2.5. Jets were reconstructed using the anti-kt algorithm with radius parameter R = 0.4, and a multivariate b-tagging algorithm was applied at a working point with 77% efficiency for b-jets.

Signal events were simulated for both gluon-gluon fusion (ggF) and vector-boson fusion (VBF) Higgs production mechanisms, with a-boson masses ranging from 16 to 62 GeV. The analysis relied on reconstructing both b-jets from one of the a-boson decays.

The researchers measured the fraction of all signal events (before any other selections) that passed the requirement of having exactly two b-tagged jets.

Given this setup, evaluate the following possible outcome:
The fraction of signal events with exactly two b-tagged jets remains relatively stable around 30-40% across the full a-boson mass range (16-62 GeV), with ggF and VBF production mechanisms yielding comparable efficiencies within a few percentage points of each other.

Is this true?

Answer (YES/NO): NO